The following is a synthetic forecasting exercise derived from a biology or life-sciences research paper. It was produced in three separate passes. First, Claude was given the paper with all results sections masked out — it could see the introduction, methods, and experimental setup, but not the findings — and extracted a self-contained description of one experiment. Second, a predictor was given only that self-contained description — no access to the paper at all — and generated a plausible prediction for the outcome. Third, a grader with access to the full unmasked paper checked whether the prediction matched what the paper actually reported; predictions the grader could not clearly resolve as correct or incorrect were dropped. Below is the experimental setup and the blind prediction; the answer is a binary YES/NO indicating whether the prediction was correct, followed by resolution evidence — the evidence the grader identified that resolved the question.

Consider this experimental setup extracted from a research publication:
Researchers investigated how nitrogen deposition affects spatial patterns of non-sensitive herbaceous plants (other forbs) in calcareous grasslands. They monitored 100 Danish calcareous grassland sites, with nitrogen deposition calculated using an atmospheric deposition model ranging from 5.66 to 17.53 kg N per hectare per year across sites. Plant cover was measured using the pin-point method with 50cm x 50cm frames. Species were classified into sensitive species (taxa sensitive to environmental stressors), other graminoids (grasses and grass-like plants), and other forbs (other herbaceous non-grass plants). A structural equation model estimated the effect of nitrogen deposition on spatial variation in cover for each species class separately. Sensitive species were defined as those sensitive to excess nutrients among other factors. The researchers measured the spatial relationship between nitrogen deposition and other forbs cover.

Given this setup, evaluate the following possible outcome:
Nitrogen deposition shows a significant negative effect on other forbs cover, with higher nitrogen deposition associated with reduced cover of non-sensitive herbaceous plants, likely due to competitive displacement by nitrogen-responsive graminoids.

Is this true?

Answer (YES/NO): NO